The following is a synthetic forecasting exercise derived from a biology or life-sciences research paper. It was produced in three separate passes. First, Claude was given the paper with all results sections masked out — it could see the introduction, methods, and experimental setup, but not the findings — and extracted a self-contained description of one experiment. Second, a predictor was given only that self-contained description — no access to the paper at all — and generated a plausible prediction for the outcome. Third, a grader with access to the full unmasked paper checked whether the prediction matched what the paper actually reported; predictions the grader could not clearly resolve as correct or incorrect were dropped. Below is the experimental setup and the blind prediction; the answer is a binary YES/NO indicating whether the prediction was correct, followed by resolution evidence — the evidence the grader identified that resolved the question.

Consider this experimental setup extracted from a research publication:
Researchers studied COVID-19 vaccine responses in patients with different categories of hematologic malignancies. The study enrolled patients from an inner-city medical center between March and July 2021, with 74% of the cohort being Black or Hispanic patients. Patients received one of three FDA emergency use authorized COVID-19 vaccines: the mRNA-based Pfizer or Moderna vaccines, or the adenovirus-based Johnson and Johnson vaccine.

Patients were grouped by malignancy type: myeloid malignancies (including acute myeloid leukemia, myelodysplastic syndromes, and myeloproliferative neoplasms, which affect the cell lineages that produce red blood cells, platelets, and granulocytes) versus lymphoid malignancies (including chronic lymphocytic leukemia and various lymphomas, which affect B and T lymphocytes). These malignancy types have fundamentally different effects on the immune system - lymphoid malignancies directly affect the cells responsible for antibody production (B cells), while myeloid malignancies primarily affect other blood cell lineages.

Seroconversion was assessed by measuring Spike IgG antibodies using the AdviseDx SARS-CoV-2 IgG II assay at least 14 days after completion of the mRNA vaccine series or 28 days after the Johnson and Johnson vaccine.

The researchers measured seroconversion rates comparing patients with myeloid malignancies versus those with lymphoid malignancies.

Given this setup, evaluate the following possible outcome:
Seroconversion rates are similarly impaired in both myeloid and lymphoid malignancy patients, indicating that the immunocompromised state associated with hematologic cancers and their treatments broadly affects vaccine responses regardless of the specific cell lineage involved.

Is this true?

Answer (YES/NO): NO